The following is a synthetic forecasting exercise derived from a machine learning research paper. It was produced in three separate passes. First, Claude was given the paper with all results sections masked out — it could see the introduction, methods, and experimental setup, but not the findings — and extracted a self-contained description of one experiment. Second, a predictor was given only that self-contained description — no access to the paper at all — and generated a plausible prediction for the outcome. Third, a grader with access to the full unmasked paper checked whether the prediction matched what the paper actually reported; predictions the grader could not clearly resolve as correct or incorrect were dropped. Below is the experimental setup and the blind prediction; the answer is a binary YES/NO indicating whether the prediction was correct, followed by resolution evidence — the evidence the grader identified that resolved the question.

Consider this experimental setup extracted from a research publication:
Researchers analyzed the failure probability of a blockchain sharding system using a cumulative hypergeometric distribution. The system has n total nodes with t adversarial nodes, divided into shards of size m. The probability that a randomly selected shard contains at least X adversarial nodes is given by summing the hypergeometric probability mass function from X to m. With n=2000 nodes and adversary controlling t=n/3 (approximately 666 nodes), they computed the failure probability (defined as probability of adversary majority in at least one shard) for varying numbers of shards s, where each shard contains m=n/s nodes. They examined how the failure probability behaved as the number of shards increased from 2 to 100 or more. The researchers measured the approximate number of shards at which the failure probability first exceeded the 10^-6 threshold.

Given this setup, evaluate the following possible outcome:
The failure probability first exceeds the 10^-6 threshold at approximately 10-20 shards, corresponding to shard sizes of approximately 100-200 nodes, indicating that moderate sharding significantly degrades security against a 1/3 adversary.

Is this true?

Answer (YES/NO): YES